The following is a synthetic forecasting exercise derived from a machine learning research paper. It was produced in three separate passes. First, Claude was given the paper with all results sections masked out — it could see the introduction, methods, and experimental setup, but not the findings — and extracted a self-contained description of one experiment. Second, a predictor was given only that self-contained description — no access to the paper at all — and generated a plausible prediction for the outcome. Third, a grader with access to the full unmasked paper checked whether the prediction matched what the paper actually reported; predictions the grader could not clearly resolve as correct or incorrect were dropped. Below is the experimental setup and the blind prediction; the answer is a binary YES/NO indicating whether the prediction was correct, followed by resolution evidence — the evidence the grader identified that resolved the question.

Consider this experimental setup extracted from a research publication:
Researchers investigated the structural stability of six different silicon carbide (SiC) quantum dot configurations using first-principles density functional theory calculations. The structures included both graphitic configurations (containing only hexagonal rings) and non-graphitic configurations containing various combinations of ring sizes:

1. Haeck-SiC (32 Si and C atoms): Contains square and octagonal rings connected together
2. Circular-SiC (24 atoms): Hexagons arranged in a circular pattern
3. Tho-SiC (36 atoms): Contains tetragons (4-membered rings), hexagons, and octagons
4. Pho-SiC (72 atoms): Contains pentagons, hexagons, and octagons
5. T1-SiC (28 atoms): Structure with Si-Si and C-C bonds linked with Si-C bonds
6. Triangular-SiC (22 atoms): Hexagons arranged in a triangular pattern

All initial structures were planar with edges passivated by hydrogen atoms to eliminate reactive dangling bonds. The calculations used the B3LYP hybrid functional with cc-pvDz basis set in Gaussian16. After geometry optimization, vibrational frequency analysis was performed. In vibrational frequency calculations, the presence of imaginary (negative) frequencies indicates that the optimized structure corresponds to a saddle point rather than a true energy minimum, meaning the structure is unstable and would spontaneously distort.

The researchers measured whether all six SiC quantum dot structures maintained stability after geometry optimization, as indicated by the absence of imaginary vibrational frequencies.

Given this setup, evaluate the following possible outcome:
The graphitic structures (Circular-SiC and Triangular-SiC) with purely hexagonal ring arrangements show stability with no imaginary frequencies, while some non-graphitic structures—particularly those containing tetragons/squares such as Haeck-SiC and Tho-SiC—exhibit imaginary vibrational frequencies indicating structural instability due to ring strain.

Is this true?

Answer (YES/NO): NO